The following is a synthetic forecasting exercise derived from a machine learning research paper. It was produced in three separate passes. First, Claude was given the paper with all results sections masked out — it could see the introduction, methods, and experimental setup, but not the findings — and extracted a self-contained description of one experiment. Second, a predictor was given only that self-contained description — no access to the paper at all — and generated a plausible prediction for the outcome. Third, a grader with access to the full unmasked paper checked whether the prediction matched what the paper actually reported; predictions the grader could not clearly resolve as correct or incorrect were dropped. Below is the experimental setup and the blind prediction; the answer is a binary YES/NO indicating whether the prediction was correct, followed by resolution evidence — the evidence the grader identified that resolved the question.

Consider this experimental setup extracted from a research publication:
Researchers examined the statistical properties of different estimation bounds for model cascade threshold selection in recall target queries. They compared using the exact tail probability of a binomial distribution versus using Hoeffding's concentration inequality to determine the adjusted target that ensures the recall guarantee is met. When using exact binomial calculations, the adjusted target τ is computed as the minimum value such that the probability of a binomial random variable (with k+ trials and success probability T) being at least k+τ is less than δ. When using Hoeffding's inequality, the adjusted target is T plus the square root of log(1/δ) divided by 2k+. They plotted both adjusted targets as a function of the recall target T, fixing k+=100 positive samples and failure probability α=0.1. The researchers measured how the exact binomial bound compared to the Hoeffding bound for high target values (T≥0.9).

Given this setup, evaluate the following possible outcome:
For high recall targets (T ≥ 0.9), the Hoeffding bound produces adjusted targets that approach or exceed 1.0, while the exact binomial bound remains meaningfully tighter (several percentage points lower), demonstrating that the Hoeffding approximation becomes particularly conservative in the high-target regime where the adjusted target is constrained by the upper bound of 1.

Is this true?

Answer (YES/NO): YES